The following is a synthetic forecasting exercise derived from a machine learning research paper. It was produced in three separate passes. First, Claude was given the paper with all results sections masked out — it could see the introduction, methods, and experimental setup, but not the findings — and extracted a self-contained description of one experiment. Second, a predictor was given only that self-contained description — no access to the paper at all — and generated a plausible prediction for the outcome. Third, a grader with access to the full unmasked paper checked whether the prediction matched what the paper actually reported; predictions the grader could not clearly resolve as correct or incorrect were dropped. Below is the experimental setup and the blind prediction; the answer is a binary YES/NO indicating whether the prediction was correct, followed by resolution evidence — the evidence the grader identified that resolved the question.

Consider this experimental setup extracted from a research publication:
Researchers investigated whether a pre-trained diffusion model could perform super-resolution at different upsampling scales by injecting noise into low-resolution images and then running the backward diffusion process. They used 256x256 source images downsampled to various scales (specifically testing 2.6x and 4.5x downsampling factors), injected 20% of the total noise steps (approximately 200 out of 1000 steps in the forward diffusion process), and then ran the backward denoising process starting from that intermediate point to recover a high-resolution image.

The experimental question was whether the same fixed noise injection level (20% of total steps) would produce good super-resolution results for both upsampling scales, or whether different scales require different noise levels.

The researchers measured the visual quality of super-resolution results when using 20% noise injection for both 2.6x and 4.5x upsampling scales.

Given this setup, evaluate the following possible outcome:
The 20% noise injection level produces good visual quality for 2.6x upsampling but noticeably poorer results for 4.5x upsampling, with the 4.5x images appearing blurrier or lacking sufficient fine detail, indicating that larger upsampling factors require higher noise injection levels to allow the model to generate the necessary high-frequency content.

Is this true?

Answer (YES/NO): YES